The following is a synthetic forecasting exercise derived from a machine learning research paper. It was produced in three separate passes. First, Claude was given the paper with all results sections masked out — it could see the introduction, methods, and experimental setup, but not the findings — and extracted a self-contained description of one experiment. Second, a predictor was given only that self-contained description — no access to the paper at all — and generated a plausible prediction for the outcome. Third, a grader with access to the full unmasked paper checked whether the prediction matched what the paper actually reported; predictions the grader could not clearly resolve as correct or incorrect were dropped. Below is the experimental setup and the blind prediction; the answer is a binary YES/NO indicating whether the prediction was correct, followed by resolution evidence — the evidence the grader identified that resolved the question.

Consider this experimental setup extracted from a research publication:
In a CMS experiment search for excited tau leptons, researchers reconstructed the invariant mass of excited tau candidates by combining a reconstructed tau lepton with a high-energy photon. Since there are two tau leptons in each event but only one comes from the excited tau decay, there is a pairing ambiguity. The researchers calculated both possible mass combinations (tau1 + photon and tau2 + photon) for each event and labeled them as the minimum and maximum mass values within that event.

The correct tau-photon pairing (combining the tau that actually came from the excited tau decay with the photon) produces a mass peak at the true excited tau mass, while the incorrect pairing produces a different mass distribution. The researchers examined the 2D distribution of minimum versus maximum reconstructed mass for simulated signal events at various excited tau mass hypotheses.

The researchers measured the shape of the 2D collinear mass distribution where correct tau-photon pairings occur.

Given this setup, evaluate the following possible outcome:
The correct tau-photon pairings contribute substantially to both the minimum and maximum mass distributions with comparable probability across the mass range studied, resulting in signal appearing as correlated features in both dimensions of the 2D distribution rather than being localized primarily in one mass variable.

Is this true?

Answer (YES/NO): YES